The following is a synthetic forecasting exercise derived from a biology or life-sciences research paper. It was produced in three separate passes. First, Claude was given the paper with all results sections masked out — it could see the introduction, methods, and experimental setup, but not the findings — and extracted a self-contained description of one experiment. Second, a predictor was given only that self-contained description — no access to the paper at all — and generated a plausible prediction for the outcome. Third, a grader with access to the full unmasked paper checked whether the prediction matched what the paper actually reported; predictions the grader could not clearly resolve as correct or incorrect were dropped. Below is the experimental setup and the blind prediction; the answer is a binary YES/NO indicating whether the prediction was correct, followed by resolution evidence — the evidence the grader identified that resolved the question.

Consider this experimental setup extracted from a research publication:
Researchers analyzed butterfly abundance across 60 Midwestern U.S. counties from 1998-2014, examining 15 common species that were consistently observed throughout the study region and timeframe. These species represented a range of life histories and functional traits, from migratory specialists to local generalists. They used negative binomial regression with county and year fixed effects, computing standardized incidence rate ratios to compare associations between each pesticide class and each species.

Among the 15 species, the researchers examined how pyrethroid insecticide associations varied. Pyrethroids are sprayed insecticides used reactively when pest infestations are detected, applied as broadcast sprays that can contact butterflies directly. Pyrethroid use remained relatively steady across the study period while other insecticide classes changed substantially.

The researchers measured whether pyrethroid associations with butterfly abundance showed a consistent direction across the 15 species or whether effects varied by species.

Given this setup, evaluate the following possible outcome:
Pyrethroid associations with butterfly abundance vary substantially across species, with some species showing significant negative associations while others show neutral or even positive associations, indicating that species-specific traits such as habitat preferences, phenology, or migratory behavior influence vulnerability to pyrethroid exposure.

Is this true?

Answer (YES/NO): NO